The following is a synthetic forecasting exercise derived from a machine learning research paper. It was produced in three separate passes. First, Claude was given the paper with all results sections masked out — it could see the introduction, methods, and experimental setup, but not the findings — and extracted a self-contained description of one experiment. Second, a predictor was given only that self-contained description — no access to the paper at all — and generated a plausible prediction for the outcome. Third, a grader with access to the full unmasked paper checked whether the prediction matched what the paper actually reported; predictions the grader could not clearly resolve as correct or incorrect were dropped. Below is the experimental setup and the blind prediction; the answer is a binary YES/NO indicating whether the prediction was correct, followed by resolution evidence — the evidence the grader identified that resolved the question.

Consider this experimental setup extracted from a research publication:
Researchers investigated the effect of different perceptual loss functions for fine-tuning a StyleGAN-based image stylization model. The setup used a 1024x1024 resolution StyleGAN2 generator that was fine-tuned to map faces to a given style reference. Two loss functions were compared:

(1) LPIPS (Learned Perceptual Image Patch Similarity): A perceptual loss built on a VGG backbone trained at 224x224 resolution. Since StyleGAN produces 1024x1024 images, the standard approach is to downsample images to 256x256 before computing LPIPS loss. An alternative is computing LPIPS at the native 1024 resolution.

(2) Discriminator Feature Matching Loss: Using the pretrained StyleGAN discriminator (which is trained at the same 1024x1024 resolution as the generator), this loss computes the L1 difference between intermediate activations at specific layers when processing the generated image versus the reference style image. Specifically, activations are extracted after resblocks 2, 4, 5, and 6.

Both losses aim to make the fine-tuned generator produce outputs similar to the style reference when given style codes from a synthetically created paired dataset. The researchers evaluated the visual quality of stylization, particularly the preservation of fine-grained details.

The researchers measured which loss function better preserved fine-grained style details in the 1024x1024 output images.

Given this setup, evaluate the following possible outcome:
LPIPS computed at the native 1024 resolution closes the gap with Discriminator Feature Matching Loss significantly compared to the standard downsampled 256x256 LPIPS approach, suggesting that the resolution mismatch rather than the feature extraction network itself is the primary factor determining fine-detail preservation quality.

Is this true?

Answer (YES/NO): NO